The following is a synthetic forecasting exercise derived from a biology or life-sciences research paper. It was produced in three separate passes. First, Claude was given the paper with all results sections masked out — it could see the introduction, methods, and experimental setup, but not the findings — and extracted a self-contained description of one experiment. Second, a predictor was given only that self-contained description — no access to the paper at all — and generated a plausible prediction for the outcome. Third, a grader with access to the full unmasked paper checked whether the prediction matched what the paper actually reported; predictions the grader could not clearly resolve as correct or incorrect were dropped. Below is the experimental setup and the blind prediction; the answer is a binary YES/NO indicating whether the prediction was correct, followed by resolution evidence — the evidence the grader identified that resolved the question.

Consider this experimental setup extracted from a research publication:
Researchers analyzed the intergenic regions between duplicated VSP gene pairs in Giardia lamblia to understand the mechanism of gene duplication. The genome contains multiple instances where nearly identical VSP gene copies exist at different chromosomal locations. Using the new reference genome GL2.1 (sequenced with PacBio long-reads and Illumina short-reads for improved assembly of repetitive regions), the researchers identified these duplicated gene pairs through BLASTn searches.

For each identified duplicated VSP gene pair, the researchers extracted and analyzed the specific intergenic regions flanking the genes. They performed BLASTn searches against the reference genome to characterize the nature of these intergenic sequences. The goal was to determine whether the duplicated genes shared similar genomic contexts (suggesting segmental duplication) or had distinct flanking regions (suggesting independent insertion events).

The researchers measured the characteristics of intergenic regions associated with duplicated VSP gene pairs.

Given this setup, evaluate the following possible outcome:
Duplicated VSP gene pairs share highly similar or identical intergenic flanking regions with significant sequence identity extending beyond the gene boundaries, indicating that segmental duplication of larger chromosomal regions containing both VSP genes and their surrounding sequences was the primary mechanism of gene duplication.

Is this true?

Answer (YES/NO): NO